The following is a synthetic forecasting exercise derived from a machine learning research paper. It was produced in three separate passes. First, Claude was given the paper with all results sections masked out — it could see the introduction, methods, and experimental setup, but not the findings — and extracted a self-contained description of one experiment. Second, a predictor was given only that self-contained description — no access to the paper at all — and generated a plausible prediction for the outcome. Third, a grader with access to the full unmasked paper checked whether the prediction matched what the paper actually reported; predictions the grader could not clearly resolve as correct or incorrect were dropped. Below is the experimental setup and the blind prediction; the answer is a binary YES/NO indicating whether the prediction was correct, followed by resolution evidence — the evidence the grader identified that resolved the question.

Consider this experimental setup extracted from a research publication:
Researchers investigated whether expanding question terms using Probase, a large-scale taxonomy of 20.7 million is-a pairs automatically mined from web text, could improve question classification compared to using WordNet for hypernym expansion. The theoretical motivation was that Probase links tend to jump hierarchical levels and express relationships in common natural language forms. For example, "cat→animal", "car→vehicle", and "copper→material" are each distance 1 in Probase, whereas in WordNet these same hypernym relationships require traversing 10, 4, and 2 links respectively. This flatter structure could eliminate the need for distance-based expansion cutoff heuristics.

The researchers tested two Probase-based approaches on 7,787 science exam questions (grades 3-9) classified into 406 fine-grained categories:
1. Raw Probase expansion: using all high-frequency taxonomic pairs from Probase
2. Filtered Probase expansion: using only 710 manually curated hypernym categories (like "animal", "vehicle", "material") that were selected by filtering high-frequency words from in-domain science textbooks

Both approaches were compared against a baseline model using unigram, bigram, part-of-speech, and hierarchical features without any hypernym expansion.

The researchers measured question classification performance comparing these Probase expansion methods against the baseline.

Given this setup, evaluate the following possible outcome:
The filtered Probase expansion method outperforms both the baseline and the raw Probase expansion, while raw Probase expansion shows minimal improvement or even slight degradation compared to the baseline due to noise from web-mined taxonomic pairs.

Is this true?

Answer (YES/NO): NO